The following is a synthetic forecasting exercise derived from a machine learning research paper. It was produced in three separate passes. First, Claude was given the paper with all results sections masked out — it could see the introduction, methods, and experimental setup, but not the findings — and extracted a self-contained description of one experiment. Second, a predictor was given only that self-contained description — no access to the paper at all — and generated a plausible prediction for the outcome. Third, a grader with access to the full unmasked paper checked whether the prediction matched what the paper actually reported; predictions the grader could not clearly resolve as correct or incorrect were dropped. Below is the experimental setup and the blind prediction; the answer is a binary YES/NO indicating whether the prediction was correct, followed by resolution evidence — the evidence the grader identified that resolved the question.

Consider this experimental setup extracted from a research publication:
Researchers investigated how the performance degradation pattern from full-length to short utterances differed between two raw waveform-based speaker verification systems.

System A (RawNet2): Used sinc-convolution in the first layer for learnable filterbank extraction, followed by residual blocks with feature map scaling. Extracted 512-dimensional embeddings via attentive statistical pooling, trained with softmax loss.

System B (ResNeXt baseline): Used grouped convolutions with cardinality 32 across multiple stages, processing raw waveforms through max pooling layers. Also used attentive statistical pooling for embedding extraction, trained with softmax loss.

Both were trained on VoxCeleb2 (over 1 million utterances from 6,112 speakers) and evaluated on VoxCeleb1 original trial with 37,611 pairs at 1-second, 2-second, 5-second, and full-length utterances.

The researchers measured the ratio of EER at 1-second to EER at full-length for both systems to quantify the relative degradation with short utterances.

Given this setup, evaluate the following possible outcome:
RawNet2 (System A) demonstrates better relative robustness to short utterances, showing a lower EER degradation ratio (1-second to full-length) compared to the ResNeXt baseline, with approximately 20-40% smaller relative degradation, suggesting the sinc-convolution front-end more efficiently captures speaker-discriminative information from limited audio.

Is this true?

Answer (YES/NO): NO